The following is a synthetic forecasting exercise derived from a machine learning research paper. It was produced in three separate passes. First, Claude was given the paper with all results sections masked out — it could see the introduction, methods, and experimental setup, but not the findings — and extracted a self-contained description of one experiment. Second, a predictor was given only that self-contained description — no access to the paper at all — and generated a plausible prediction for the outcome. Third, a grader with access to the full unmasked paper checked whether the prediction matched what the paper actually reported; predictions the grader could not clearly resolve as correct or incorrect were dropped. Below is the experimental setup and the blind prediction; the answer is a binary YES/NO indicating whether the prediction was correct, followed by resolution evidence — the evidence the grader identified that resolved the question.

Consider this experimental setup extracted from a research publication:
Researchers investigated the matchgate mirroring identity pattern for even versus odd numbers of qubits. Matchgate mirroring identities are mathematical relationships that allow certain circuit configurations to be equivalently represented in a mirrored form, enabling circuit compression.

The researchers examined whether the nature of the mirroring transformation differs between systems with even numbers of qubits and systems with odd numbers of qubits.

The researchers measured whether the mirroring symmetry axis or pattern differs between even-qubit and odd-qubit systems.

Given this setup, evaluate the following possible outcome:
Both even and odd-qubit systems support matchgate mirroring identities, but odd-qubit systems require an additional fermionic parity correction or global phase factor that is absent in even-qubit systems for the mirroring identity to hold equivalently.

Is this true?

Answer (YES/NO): NO